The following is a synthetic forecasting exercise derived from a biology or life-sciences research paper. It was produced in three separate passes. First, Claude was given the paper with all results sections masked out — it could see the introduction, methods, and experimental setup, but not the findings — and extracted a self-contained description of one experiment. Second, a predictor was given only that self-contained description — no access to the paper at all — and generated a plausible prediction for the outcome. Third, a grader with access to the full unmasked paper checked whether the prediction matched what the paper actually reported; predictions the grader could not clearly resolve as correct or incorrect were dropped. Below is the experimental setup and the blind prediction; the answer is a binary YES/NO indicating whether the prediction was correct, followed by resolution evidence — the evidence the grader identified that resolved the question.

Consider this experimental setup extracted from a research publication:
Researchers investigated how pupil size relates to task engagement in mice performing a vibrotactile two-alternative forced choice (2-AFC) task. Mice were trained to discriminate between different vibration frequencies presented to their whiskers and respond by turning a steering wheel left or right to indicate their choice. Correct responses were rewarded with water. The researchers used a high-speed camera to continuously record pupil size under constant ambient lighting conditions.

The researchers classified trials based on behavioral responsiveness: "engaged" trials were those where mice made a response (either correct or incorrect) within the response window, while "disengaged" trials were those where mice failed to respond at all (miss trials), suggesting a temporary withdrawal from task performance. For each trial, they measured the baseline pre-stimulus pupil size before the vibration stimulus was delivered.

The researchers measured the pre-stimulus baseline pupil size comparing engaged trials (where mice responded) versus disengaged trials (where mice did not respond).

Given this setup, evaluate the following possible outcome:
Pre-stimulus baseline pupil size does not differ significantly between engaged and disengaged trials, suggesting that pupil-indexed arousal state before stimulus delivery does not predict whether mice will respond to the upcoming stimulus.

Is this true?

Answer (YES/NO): NO